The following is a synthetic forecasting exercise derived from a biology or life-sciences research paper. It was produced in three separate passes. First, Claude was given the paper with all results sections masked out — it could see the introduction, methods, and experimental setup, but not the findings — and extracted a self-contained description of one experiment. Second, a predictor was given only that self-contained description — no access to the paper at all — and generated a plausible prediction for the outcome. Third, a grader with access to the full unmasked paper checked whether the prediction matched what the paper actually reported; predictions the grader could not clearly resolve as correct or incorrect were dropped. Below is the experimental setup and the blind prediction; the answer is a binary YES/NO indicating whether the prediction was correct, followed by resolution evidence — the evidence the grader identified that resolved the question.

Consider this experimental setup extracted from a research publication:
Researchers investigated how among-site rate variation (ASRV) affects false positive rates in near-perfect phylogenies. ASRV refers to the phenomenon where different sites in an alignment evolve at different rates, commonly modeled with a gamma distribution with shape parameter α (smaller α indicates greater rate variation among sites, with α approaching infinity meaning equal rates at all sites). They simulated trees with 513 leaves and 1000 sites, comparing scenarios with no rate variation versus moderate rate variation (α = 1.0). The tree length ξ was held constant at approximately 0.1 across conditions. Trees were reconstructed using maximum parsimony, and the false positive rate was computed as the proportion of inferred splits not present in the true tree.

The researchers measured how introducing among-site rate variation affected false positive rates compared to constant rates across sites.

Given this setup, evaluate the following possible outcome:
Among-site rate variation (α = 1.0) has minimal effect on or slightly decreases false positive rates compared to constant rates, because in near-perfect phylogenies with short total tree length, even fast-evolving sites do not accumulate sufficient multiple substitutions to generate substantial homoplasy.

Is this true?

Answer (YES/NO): NO